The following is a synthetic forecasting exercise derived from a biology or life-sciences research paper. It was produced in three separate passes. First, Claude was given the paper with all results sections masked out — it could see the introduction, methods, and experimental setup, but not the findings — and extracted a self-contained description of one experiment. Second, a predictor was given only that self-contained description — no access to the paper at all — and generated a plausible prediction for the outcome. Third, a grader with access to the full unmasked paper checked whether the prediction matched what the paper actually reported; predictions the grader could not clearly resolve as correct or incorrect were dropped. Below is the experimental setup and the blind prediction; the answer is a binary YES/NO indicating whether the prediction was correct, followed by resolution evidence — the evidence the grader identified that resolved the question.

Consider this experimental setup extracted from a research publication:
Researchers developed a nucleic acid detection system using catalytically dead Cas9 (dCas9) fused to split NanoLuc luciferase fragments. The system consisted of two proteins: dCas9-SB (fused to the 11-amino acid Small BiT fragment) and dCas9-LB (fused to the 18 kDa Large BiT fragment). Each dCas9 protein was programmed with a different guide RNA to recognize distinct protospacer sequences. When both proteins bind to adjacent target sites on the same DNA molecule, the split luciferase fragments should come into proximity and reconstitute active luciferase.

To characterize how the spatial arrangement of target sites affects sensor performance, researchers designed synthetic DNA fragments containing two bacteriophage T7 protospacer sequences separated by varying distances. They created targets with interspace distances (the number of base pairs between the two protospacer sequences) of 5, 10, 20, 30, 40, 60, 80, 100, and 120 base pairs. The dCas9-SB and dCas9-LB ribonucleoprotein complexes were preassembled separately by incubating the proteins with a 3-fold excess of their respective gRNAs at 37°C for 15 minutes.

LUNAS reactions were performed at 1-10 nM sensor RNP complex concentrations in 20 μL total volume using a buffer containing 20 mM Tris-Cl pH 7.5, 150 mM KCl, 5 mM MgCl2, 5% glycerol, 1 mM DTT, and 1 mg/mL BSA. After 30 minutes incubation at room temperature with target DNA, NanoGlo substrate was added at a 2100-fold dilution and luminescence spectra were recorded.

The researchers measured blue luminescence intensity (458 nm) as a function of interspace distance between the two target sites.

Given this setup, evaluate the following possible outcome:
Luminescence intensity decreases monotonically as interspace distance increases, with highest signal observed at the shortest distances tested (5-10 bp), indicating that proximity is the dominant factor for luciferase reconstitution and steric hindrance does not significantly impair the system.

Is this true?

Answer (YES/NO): NO